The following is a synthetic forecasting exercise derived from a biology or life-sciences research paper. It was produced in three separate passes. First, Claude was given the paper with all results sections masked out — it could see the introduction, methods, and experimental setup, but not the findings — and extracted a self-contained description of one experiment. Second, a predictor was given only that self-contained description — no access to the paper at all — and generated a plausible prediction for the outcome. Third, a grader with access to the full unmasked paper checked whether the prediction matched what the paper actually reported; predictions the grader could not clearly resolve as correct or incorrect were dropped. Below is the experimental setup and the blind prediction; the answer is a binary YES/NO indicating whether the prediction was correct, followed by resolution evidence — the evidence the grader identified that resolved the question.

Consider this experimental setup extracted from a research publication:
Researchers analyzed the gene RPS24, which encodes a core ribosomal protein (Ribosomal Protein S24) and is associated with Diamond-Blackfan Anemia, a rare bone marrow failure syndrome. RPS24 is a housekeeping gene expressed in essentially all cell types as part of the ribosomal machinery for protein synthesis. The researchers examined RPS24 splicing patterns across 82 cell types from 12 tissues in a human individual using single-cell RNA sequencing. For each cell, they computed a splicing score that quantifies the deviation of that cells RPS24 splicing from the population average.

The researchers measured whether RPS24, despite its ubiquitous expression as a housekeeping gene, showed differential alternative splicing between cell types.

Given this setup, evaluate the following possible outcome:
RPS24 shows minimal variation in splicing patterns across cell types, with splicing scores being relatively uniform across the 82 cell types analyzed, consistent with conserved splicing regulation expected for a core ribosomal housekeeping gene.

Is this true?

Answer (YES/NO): NO